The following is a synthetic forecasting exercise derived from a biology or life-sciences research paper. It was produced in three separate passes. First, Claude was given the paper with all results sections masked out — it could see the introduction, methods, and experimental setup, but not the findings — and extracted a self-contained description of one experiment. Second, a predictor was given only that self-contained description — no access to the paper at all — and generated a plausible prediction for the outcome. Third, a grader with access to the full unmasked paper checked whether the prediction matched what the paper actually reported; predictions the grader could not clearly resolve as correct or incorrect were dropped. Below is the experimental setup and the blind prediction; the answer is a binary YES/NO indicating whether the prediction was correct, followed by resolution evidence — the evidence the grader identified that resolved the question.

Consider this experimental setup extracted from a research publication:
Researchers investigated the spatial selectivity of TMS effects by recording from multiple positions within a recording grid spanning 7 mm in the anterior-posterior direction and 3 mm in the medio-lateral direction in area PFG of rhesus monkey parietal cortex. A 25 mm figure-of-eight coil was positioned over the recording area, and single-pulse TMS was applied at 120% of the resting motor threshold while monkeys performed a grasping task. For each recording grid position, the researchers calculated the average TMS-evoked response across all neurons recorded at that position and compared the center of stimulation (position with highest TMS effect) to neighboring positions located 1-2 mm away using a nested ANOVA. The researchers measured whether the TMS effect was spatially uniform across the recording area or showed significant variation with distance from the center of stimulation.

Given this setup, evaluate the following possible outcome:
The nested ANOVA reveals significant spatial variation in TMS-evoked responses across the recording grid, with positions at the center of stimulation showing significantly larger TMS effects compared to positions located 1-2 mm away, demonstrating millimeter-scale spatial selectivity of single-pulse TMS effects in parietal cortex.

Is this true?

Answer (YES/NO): YES